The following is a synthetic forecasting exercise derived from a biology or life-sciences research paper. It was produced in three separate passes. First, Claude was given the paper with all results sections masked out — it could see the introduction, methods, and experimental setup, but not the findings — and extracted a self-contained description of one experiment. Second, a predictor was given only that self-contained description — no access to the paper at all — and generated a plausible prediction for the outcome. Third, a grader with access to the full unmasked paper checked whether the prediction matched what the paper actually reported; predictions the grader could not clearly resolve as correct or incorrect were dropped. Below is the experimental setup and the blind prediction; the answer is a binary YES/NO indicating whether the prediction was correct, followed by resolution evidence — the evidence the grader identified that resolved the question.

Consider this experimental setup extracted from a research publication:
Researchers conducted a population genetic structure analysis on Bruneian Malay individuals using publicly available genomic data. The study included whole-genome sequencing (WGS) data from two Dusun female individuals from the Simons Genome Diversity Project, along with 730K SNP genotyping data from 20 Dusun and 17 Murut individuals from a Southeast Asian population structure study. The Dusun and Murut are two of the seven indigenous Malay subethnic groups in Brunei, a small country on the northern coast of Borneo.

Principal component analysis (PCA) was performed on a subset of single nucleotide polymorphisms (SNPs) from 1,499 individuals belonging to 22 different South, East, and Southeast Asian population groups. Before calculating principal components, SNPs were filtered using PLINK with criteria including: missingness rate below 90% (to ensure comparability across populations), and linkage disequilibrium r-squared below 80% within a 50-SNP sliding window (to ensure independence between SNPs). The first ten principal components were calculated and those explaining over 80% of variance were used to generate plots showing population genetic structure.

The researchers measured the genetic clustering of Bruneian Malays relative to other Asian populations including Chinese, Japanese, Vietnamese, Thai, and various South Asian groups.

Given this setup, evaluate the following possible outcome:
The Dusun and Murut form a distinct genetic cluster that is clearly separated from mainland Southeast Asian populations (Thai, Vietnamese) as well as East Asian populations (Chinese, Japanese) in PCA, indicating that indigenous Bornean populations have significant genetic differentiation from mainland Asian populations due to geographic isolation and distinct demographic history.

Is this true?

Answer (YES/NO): NO